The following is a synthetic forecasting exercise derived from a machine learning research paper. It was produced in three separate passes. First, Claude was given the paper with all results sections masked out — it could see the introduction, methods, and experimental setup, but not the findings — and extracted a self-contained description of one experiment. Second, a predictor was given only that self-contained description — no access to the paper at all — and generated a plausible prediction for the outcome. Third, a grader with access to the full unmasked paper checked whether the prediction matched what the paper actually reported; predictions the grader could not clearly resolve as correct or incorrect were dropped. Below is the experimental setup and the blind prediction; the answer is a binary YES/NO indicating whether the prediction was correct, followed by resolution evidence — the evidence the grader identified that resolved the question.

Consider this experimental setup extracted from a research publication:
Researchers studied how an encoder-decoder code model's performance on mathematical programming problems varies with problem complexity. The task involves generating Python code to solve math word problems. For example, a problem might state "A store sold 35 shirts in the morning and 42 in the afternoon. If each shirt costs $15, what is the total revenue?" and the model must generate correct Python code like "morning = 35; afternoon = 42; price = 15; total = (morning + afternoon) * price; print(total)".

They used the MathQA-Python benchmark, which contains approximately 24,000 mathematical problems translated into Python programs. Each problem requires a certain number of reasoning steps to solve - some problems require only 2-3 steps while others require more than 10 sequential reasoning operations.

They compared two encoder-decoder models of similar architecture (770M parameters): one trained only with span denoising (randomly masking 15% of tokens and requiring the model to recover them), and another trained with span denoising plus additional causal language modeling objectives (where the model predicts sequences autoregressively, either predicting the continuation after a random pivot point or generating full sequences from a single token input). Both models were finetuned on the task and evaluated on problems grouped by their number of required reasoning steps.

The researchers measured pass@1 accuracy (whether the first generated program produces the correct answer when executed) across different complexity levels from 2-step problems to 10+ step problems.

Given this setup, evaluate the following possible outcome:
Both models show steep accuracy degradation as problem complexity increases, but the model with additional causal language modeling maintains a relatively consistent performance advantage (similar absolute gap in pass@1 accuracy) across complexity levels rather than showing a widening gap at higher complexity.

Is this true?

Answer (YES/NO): NO